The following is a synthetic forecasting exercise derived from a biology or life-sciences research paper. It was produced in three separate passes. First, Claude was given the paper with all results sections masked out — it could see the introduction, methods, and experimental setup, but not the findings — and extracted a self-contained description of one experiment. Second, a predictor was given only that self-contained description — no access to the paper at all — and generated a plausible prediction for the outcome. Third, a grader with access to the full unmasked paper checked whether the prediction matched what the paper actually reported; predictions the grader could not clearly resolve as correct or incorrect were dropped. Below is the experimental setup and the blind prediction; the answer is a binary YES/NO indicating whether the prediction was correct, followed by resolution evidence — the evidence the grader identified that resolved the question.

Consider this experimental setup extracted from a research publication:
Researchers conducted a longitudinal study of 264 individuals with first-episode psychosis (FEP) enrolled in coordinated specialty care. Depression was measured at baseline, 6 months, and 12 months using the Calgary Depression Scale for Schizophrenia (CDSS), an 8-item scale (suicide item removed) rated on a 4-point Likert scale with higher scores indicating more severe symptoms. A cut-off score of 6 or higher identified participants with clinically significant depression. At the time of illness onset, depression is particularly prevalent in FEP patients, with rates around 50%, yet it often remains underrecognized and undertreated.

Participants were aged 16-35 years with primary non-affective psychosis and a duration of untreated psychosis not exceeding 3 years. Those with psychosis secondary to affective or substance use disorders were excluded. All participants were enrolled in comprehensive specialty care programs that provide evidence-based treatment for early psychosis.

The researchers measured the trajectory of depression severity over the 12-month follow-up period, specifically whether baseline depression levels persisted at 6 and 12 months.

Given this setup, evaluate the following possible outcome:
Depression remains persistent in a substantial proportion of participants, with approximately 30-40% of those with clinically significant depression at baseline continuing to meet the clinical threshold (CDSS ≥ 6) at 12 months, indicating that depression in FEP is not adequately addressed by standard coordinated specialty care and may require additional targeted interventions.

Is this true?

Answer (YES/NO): NO